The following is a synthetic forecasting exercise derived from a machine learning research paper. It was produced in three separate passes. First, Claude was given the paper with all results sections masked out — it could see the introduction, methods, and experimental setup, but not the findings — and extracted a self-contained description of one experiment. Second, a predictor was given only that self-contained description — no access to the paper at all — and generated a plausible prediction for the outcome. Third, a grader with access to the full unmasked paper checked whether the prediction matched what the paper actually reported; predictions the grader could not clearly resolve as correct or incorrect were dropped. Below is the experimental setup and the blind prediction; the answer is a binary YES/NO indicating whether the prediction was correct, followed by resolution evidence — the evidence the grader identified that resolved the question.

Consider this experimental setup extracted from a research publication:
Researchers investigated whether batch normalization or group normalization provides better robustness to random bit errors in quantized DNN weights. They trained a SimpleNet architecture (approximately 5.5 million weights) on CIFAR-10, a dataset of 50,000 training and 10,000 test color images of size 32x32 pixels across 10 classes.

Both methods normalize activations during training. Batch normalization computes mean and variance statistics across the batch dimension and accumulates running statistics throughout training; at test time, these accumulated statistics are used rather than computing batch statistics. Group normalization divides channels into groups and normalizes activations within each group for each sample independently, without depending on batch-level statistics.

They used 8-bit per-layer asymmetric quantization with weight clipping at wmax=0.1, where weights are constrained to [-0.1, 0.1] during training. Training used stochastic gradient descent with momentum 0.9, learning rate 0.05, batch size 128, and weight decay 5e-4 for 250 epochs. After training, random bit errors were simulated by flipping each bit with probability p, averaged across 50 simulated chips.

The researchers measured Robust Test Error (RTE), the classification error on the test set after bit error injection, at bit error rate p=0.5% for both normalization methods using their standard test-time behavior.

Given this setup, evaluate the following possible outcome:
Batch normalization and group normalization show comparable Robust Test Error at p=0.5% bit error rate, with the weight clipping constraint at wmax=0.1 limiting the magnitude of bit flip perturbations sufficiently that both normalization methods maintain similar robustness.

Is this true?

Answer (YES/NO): NO